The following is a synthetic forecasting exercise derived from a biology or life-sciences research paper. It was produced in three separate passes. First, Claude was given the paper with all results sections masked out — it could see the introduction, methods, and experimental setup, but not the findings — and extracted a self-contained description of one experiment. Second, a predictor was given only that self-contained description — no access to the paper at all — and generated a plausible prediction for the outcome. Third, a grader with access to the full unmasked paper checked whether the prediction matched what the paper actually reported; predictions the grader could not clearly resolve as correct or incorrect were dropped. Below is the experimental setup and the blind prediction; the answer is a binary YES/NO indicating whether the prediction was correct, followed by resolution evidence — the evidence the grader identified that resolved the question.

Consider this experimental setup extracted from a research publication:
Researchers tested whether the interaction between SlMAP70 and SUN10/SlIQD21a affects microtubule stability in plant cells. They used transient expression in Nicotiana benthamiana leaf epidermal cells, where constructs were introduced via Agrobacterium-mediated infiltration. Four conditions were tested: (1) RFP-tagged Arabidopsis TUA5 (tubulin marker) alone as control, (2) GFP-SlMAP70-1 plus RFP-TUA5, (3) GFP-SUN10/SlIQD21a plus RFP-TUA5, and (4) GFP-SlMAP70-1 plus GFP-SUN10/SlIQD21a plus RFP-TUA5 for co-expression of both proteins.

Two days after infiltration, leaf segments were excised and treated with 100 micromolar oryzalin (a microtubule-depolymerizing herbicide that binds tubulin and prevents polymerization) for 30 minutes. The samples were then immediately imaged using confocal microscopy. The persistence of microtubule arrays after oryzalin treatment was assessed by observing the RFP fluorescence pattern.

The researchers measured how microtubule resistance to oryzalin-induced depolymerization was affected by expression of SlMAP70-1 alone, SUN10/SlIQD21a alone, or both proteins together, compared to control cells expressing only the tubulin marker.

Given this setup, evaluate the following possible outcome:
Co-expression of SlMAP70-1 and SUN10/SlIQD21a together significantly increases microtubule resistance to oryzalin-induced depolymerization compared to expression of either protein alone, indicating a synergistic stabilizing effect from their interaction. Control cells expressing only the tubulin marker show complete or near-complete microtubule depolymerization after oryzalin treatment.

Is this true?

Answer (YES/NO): YES